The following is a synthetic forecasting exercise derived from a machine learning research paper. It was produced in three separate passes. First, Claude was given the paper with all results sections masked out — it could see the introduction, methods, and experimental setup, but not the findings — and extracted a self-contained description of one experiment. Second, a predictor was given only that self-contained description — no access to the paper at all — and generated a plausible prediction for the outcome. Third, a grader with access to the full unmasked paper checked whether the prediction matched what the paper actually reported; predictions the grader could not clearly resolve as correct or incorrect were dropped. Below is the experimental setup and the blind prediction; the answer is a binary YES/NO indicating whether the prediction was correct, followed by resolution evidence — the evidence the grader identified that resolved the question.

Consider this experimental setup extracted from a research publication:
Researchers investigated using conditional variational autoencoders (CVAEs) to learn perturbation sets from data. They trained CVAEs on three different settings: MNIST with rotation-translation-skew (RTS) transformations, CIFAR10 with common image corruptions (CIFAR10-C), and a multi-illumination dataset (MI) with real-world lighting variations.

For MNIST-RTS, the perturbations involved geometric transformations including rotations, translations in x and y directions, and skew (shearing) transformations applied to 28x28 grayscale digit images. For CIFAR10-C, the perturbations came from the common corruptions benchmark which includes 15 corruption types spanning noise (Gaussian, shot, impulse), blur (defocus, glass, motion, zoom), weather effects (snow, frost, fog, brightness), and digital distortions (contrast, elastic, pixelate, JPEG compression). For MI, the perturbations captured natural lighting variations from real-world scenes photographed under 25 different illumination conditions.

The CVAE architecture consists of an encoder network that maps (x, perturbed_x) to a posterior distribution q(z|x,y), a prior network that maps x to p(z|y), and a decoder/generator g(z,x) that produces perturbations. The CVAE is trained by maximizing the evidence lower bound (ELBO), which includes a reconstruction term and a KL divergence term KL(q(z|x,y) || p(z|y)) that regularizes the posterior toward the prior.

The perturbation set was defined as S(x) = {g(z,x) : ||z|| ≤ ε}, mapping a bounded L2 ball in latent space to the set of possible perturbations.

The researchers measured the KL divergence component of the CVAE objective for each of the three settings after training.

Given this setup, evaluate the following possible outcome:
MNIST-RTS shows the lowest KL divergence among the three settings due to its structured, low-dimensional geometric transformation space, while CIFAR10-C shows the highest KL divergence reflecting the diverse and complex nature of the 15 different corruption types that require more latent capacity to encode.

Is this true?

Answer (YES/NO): YES